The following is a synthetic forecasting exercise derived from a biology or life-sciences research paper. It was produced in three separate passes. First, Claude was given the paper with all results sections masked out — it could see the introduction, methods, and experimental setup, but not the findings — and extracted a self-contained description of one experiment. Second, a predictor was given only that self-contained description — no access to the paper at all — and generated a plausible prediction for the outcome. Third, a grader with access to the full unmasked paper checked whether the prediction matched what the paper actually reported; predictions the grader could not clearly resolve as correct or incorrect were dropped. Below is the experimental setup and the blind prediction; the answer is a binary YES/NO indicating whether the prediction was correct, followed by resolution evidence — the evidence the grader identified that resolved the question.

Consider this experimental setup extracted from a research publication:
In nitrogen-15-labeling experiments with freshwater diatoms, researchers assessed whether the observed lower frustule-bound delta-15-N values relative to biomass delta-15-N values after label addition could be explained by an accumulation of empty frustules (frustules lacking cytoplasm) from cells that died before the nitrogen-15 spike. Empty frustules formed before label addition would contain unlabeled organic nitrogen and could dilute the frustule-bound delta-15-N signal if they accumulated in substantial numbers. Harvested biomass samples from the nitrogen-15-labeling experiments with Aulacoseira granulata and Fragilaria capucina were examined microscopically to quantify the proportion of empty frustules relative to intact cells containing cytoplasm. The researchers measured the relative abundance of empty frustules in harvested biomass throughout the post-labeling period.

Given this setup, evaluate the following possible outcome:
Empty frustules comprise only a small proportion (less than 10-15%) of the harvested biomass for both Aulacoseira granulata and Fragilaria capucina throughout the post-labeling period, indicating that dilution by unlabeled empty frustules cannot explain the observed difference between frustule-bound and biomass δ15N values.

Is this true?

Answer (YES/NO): YES